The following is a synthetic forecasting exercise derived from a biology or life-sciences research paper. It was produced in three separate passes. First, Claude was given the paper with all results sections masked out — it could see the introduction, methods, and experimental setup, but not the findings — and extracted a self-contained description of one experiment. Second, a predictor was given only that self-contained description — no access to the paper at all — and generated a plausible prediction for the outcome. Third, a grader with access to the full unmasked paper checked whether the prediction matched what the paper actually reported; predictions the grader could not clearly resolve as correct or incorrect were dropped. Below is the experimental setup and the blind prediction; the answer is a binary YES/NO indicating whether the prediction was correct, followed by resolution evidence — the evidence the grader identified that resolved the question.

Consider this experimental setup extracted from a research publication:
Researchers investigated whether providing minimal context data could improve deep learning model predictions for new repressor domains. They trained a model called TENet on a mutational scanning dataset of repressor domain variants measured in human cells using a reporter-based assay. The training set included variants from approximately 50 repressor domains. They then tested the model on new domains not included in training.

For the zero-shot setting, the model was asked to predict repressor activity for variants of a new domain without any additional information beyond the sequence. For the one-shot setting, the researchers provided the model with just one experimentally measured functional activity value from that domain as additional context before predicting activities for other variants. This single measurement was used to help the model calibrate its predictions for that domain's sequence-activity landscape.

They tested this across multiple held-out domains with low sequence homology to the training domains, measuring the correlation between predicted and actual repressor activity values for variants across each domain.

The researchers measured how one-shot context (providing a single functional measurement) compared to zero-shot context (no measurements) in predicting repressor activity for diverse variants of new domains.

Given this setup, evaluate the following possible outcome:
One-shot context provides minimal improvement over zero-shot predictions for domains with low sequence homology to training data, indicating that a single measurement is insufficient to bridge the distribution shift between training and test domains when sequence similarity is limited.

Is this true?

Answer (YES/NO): NO